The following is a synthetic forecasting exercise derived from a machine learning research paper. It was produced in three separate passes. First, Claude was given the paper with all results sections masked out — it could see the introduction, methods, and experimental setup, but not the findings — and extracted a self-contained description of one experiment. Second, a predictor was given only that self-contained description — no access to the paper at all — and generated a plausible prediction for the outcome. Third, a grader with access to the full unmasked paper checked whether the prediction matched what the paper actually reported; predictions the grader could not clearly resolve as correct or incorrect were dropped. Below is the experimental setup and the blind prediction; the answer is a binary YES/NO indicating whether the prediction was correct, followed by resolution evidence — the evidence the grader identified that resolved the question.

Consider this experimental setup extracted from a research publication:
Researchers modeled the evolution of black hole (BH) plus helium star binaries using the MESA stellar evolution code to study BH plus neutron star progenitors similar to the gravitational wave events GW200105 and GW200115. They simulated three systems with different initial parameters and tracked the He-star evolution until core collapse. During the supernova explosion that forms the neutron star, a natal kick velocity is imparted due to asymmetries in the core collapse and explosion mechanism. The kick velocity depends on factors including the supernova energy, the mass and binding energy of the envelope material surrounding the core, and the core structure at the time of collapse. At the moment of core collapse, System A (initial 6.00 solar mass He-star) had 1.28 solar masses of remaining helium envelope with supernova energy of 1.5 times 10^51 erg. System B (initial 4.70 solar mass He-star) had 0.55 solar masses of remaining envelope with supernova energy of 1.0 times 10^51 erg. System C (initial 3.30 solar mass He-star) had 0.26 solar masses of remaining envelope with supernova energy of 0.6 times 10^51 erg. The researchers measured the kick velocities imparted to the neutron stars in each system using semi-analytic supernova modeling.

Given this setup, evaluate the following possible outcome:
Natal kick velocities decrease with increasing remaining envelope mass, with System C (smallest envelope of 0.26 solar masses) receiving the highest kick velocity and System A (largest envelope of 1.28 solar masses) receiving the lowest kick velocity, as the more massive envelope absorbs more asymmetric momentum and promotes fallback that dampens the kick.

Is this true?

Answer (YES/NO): NO